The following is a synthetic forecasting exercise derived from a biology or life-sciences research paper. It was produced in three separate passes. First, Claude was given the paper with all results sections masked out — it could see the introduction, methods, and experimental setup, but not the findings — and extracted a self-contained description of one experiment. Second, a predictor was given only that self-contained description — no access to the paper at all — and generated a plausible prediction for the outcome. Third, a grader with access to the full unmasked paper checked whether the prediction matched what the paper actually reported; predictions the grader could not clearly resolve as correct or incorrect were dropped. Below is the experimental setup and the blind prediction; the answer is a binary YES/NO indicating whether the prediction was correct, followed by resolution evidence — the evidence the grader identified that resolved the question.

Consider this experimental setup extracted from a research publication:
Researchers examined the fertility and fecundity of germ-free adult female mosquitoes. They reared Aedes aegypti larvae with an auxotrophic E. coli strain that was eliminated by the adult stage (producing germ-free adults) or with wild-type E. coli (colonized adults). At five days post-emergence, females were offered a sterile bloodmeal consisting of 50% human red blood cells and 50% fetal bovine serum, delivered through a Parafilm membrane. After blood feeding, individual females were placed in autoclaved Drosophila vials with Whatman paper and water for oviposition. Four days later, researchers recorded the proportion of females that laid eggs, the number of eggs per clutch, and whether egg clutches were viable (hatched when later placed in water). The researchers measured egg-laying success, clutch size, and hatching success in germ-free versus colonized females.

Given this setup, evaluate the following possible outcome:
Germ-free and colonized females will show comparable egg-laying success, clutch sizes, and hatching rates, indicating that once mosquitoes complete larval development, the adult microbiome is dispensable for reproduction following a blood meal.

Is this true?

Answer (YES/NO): YES